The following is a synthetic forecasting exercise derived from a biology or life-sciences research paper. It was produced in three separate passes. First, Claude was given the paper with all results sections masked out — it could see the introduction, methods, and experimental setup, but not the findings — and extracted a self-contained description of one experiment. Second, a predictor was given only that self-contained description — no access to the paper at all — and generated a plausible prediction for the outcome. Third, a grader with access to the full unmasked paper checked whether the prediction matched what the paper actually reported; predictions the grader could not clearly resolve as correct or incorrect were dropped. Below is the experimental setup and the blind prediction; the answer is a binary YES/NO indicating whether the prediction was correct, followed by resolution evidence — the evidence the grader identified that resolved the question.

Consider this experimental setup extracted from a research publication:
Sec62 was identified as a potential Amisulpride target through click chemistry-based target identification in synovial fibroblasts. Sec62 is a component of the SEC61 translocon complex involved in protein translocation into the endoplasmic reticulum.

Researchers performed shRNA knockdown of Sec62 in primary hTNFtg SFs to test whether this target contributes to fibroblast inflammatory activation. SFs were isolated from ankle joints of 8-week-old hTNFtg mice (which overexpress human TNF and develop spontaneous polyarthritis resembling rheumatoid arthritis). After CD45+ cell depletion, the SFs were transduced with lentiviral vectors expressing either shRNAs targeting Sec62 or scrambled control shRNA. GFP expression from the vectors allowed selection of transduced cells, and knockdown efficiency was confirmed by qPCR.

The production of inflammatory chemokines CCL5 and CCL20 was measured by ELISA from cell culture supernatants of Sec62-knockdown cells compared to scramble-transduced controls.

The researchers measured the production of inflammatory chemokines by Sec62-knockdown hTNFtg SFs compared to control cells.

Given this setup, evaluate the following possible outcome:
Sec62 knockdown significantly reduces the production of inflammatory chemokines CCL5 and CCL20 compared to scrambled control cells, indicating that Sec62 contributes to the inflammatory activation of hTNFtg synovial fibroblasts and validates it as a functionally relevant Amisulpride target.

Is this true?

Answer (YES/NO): NO